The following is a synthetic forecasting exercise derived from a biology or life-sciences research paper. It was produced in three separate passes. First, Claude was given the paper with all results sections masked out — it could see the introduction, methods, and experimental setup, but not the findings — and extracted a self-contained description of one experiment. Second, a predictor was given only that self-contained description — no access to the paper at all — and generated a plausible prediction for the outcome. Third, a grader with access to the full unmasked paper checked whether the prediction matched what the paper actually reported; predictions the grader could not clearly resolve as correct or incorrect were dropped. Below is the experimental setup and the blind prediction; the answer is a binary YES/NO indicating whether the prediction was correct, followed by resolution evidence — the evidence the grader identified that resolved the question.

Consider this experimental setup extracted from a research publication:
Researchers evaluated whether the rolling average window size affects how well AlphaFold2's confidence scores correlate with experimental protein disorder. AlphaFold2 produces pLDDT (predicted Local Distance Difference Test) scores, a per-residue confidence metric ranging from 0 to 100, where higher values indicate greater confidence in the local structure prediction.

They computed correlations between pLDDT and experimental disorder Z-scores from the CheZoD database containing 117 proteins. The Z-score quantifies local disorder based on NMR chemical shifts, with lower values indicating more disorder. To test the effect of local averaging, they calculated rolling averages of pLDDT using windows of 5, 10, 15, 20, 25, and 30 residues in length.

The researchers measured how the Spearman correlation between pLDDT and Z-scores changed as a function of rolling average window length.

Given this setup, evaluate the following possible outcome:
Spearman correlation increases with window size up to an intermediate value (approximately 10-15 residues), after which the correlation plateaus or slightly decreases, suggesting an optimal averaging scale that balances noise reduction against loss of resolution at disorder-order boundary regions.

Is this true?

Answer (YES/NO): NO